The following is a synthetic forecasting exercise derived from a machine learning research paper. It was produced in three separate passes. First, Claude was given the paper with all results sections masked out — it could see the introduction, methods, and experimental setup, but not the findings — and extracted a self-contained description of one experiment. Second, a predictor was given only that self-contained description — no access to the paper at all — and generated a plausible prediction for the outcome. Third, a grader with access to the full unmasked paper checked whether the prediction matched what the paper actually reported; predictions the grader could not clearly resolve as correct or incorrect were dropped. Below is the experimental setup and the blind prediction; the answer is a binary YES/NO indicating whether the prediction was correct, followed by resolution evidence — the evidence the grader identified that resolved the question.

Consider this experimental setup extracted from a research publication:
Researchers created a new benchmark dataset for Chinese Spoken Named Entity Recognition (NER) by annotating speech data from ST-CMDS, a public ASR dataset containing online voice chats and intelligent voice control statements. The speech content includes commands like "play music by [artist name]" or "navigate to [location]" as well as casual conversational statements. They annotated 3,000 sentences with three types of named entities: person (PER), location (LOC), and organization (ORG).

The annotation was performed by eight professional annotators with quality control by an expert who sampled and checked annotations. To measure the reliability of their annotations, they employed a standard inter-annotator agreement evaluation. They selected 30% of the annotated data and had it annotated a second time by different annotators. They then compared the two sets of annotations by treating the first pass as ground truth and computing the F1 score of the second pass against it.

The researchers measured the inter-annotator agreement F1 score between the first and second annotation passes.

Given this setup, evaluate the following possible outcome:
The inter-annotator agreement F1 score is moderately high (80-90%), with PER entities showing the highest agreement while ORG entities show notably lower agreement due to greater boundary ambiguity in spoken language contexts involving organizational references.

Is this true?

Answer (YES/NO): NO